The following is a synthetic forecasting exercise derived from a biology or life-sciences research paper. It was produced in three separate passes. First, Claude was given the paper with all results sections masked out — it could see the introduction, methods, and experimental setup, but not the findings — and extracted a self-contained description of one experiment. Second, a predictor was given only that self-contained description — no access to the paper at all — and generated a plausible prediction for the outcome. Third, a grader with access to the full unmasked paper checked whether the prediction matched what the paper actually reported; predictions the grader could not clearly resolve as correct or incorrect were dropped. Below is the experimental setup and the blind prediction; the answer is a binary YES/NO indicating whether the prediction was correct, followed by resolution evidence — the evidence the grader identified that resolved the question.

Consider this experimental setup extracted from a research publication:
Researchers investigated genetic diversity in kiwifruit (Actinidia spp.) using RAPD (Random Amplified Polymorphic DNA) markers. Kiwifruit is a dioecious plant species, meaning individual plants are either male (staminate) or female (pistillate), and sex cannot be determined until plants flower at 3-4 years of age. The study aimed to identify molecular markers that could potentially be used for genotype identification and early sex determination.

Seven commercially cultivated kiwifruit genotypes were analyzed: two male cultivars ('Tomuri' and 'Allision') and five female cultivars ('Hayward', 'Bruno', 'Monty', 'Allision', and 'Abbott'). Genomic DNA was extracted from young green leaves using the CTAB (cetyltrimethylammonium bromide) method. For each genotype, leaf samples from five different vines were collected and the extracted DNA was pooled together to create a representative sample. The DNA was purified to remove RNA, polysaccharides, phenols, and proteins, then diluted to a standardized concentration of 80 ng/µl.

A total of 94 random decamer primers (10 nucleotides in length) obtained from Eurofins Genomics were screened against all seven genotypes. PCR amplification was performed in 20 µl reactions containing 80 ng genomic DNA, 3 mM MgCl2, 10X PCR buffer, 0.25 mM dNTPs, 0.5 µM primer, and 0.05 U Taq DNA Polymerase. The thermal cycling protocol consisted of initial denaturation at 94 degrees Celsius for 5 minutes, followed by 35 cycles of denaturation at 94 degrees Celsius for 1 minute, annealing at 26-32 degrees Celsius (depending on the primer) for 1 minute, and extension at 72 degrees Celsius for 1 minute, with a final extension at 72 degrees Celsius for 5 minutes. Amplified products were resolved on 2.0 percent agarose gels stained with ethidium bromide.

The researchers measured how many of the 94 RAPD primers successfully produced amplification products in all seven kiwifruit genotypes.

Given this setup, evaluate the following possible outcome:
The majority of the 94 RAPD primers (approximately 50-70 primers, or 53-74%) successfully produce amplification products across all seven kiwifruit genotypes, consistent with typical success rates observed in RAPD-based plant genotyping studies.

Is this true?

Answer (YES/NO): NO